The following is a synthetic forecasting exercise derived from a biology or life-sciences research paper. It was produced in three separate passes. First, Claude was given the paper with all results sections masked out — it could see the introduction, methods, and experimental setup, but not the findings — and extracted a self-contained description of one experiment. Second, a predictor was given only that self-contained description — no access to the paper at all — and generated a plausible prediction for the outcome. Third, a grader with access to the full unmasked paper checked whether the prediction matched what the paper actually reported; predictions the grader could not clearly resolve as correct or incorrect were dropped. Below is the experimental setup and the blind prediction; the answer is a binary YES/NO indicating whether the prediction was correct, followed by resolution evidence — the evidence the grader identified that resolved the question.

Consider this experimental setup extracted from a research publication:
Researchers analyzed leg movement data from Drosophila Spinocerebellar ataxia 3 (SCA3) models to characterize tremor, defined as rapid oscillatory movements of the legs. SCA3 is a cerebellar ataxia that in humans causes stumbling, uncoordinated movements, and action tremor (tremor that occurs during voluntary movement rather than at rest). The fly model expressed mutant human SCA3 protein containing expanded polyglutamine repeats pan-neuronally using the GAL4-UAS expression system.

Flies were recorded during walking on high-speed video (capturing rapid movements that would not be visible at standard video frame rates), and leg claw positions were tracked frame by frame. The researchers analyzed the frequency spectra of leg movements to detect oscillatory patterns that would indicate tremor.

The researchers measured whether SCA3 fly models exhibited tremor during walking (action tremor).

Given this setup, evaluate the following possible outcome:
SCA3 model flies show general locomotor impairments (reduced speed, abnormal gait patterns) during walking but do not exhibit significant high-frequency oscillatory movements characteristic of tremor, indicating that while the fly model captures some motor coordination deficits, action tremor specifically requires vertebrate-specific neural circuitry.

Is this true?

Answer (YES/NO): NO